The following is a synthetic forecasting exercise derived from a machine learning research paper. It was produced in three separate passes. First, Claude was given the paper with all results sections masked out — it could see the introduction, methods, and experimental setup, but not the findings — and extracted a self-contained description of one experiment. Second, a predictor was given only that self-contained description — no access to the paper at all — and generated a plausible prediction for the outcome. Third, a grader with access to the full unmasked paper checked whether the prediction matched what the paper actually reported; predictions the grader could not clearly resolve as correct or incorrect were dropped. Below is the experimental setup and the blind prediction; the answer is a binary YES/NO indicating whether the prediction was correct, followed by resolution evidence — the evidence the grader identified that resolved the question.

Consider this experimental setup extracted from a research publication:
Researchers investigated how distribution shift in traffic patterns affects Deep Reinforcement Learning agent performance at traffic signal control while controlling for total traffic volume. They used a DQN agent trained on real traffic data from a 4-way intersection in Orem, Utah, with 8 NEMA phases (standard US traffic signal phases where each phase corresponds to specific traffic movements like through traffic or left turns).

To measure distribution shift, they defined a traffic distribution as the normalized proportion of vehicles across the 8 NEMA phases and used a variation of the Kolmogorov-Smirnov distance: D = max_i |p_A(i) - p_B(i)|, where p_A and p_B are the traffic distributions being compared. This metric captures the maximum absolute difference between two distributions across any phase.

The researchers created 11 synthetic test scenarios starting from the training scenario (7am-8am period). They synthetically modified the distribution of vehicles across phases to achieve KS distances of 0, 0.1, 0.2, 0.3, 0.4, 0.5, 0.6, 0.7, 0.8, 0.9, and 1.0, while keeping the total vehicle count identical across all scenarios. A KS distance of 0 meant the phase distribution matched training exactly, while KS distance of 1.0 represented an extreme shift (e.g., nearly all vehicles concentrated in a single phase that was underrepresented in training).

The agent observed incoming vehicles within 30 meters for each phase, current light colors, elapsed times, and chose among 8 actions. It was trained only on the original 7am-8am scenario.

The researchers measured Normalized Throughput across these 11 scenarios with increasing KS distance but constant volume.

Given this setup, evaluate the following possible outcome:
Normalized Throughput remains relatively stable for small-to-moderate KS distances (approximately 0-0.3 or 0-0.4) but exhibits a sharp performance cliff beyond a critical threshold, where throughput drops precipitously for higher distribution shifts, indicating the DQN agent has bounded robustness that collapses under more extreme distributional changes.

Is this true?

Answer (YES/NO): NO